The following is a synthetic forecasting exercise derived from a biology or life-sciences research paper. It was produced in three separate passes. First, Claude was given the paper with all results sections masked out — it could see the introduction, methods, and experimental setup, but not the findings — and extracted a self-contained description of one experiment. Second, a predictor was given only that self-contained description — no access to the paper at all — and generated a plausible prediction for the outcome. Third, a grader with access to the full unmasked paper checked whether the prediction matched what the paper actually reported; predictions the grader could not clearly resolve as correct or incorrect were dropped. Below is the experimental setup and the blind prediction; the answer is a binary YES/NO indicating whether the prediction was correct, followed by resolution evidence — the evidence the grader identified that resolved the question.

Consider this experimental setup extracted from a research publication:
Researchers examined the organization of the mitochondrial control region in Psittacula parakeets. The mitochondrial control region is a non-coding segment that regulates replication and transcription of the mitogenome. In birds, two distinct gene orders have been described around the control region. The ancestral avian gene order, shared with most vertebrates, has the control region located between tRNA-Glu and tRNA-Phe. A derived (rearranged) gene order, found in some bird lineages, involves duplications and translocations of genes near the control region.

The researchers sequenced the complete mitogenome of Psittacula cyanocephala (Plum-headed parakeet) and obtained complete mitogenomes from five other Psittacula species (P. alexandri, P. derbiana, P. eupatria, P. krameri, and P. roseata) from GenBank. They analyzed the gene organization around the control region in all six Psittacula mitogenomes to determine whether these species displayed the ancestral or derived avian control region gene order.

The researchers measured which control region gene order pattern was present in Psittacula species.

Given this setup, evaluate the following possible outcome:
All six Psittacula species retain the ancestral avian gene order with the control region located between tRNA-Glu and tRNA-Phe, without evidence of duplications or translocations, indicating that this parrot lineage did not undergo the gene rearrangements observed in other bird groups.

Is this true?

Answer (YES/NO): YES